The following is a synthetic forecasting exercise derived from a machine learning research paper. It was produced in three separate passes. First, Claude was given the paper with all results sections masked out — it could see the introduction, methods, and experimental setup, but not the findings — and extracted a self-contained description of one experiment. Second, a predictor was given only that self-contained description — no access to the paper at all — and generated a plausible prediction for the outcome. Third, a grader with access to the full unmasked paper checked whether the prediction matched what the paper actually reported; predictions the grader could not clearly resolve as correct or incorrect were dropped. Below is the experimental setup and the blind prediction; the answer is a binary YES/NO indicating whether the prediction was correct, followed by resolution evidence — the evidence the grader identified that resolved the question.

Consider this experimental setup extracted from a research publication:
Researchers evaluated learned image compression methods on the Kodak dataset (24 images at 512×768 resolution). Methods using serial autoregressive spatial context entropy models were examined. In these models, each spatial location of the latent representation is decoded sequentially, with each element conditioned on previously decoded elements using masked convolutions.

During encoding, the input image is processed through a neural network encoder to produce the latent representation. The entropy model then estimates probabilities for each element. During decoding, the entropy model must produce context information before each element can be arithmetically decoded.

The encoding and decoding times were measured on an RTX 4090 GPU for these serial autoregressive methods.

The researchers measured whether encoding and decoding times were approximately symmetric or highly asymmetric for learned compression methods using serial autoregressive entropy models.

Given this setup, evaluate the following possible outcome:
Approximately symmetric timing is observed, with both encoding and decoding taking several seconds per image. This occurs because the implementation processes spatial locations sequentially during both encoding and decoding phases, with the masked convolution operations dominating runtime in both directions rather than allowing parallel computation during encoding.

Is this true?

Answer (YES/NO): NO